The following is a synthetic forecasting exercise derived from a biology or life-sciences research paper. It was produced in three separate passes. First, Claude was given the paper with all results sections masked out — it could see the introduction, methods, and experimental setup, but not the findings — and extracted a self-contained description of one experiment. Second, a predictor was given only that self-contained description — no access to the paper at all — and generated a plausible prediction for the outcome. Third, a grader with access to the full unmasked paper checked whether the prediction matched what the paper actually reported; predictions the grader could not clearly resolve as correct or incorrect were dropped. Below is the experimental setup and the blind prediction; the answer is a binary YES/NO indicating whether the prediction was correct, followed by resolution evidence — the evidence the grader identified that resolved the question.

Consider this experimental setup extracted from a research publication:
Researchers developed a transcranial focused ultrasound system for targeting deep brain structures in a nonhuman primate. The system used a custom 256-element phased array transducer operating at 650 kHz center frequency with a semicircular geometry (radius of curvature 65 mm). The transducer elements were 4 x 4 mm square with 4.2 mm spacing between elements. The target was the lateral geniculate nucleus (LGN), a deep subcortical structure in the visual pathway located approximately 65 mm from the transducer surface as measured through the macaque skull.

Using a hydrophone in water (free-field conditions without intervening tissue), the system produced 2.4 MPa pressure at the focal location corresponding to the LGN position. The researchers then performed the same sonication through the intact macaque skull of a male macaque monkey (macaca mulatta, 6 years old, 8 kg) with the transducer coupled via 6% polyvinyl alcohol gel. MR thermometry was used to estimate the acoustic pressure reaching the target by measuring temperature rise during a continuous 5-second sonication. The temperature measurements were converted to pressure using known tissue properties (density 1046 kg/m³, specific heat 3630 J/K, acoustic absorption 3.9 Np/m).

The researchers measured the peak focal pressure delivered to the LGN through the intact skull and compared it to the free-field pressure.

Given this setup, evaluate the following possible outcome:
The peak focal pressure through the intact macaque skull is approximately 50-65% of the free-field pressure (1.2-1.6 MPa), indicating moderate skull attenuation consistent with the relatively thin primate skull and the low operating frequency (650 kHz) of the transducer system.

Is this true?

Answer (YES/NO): NO